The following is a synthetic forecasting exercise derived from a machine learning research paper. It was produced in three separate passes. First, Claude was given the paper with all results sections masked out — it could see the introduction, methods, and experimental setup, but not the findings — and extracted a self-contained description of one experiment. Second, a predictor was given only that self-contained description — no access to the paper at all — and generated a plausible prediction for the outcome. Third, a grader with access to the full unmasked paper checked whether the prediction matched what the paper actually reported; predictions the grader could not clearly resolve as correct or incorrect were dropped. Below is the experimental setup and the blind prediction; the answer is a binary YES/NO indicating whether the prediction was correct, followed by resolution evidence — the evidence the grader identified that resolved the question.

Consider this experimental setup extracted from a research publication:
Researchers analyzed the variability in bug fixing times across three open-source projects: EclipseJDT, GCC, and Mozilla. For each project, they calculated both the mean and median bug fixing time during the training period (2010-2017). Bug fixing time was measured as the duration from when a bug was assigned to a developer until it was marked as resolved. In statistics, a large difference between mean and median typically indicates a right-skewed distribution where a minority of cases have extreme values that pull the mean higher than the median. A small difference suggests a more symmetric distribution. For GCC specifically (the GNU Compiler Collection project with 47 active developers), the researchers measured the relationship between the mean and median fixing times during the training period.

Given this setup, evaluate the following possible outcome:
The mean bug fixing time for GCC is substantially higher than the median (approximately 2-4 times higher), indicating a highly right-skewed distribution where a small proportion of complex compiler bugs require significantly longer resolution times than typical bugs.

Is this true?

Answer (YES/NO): NO